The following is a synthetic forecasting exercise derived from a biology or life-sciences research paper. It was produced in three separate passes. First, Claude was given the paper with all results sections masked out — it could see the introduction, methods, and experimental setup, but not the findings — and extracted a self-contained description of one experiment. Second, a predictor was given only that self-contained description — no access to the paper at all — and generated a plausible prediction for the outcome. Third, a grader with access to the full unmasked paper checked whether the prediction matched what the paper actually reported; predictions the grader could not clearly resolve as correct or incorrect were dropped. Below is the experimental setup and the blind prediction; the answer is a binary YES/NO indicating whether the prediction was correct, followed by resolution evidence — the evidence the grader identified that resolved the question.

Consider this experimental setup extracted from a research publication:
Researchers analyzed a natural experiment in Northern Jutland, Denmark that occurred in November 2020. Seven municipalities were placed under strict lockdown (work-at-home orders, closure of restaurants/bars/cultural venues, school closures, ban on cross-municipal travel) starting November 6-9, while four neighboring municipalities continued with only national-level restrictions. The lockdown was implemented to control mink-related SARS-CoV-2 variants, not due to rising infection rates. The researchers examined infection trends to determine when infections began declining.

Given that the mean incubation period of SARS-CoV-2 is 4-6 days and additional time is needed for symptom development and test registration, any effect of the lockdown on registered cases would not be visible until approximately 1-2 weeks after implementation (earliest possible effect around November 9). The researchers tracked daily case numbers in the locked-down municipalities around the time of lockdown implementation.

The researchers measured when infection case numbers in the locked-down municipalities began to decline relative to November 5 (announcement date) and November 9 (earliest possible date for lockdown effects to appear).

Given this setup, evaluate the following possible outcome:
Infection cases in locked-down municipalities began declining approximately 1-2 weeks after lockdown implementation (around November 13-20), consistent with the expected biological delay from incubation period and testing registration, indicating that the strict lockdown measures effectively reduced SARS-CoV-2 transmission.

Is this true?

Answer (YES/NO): NO